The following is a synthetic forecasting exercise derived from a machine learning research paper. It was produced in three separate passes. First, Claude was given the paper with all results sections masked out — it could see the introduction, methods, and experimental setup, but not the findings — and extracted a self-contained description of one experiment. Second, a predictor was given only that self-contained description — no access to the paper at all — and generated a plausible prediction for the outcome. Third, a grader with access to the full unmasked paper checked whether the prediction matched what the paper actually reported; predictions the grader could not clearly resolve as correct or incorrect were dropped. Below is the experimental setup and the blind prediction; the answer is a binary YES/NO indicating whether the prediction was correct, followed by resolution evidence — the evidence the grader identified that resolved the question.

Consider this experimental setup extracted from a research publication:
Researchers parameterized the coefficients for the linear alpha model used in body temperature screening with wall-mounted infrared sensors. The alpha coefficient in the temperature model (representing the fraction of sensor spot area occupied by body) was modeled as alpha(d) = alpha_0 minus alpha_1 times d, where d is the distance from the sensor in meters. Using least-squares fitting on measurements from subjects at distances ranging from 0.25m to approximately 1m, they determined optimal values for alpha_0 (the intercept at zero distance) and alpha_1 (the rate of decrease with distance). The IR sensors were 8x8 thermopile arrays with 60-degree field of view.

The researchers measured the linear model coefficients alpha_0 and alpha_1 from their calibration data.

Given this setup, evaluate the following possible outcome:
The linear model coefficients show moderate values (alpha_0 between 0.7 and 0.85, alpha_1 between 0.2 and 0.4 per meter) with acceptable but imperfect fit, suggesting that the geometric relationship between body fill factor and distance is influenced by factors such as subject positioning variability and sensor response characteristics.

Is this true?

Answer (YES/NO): NO